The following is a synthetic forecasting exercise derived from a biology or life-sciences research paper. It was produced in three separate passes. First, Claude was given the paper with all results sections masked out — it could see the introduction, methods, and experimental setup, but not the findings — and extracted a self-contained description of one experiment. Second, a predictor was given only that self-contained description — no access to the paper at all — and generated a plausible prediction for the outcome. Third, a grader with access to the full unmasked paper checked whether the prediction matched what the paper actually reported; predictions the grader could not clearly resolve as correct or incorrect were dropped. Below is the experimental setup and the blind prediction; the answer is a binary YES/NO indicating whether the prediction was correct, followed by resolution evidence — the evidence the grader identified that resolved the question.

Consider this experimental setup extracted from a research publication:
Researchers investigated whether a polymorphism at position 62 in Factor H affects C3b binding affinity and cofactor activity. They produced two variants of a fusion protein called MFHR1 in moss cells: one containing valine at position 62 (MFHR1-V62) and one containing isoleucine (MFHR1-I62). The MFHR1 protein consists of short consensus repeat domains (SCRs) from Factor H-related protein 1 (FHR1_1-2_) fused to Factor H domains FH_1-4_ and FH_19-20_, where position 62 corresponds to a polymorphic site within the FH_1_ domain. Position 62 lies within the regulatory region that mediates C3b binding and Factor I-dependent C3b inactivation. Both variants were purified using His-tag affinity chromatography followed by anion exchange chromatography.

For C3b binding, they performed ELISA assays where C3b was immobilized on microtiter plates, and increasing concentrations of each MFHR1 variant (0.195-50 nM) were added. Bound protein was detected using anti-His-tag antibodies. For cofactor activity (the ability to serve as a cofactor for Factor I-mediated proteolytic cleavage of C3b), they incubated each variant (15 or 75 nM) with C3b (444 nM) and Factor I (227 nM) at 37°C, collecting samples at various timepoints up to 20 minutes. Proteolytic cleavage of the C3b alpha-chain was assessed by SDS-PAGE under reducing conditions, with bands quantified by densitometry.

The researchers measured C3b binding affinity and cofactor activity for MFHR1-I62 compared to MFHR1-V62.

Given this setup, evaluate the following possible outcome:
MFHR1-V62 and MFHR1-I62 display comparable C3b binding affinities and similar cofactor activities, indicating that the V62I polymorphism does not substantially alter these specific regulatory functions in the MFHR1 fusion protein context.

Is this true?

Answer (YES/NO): NO